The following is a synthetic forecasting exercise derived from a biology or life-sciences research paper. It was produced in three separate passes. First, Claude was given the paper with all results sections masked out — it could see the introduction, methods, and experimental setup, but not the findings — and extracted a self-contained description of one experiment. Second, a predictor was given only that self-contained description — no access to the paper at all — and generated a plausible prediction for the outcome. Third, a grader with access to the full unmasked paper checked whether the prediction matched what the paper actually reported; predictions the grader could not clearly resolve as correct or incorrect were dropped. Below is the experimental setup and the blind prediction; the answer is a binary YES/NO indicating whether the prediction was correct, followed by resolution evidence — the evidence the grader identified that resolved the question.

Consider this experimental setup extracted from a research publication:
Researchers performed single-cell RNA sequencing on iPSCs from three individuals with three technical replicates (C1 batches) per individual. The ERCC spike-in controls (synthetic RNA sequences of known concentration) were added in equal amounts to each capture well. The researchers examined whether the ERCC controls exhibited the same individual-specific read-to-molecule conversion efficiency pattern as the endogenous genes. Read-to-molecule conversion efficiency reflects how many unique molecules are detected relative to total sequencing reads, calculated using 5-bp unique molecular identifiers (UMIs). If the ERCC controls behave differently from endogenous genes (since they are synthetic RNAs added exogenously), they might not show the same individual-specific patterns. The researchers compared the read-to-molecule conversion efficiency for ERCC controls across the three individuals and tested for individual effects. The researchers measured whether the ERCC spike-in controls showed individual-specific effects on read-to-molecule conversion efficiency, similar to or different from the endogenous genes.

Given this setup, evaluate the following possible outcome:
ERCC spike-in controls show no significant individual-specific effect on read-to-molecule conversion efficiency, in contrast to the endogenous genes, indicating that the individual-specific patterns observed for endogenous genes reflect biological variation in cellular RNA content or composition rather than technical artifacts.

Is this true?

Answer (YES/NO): NO